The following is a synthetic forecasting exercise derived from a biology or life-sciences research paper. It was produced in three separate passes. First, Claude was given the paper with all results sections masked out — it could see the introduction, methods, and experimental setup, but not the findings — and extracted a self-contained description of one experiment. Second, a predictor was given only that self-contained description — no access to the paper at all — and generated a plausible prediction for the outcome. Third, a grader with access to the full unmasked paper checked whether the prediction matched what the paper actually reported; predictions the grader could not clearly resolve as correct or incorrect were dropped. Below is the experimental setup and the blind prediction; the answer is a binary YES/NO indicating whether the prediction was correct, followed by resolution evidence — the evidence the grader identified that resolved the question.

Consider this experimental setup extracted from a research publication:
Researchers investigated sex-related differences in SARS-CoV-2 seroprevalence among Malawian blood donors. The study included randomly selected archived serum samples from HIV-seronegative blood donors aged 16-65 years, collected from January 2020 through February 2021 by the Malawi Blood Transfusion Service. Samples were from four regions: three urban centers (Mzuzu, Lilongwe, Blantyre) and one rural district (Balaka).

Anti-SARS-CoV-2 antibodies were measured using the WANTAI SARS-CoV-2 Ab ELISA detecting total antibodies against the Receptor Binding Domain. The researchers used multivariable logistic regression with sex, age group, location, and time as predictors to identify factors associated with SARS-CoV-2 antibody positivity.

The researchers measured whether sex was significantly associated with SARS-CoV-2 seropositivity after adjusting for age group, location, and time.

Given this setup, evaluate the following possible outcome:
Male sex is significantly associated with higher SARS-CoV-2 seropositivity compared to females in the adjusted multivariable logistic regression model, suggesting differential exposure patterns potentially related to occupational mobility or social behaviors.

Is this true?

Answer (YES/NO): NO